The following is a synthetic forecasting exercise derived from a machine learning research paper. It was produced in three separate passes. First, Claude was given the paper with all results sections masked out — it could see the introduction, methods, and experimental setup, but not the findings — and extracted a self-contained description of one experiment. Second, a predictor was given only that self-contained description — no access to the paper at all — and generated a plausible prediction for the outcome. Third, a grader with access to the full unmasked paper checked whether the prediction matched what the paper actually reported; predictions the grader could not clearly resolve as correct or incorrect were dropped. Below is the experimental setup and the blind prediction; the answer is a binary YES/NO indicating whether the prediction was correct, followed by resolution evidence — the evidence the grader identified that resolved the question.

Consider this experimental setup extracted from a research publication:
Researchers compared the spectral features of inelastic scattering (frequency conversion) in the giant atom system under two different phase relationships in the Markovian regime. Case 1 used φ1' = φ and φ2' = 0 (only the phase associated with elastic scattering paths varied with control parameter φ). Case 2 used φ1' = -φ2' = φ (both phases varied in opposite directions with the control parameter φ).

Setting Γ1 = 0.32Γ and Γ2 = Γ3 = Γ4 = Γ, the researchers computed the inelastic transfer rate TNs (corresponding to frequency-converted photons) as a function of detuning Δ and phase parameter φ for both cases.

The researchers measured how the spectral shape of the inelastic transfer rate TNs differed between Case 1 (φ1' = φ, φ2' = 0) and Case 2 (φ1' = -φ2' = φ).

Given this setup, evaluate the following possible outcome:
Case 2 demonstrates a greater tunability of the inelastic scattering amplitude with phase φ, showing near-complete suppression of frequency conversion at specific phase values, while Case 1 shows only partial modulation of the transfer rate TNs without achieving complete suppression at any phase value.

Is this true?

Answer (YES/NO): NO